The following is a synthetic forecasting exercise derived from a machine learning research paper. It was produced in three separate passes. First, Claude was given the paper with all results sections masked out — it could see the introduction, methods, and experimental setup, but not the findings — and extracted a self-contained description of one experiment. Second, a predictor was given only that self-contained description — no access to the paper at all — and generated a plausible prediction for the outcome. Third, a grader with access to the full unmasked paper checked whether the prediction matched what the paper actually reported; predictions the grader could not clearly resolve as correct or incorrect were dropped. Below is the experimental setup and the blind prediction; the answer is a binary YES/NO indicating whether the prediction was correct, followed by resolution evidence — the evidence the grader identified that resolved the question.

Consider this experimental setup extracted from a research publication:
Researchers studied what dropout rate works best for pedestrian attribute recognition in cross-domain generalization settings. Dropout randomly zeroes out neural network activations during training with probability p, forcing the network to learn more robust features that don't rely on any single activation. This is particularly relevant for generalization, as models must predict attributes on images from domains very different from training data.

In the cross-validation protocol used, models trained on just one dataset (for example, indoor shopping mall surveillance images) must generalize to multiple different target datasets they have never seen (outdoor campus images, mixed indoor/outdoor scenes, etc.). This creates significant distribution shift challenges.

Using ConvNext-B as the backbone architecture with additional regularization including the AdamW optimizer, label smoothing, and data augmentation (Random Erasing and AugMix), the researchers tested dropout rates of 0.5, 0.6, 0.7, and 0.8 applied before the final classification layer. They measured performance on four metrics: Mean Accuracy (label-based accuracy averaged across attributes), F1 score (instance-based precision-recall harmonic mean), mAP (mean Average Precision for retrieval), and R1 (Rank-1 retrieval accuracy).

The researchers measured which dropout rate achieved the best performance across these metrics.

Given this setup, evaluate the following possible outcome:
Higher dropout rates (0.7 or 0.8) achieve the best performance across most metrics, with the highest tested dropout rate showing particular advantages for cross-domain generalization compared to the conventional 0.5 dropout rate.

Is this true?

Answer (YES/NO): NO